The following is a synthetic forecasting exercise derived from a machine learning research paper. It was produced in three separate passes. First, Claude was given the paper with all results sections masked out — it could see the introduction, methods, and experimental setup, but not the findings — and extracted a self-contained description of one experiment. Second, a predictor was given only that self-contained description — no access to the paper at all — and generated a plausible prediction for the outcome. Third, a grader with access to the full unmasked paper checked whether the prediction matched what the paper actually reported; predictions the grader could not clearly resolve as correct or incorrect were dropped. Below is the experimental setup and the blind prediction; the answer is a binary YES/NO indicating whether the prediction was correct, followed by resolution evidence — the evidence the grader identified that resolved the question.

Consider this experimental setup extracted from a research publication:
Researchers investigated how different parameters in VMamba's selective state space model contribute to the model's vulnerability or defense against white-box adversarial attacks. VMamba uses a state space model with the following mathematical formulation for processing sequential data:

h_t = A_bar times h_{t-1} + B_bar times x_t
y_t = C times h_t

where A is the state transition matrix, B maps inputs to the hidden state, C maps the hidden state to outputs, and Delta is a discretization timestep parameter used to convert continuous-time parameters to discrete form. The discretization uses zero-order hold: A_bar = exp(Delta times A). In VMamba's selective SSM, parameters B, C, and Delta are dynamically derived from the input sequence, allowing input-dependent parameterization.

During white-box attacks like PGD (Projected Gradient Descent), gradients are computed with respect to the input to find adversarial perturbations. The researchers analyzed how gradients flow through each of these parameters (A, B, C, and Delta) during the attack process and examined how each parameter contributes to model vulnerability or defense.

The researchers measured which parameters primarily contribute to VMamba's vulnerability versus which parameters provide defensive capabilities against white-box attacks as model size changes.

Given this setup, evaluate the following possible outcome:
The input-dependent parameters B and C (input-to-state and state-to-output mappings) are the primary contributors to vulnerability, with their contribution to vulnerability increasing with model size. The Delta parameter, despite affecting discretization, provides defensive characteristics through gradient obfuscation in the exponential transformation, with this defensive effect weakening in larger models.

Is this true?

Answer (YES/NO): NO